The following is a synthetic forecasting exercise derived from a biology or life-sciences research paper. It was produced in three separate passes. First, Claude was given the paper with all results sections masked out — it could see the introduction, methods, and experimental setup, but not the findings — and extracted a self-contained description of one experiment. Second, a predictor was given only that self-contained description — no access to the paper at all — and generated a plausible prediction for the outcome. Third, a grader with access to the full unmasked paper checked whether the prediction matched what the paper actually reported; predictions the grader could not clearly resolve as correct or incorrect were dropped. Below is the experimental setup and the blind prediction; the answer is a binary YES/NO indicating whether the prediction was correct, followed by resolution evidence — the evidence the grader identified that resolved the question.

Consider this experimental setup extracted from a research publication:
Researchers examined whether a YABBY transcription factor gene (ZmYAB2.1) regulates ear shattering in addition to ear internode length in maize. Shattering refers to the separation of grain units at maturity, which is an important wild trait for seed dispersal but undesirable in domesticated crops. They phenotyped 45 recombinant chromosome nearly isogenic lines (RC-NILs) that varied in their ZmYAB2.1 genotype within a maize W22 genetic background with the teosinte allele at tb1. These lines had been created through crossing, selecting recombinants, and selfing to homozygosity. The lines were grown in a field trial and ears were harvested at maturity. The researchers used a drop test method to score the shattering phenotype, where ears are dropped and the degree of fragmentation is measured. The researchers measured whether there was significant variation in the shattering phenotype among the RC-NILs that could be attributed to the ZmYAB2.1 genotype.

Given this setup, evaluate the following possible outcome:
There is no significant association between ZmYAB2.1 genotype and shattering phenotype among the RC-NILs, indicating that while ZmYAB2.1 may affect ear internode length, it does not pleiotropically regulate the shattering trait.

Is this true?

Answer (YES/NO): NO